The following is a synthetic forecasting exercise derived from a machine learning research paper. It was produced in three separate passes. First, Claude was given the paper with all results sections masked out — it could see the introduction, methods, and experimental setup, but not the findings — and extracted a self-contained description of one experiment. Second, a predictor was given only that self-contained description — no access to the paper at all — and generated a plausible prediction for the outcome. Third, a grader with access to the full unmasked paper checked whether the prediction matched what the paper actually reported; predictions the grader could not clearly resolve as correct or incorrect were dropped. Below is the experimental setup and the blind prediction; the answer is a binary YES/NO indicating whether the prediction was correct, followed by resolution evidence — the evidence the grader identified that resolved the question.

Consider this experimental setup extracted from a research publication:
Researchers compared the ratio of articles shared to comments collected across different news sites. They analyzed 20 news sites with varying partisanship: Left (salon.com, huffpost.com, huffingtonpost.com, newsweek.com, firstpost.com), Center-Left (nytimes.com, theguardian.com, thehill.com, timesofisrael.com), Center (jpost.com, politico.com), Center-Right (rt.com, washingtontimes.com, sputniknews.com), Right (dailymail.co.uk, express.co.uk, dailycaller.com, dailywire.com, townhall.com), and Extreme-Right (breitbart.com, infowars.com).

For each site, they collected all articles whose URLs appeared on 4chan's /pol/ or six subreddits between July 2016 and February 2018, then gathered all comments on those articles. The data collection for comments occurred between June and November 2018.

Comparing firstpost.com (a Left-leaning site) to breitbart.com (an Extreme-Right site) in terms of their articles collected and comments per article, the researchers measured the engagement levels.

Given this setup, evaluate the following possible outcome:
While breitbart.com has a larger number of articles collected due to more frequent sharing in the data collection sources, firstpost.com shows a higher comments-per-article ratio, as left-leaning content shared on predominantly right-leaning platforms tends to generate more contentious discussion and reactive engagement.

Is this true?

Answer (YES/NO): NO